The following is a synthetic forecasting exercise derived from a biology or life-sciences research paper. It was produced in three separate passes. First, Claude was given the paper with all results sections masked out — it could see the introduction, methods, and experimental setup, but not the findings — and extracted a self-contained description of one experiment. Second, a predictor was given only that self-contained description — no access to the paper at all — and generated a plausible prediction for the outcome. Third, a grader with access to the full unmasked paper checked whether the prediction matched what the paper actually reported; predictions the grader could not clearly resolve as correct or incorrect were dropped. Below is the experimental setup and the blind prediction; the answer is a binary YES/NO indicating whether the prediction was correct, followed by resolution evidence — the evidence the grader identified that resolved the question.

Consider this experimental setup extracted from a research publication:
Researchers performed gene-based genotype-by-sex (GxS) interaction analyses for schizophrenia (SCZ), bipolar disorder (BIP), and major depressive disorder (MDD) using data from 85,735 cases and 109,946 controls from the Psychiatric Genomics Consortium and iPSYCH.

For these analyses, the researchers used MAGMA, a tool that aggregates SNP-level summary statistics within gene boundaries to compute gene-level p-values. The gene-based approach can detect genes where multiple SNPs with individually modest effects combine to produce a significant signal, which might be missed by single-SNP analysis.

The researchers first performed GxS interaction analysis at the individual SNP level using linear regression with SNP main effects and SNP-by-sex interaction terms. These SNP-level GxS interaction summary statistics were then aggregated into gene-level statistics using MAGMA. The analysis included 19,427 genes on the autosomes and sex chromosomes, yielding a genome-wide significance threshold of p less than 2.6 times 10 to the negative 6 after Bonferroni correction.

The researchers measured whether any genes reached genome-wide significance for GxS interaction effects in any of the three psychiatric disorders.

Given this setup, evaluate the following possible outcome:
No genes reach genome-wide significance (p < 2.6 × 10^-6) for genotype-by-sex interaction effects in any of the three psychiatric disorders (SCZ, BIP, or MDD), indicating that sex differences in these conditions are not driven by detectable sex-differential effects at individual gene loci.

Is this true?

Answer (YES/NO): NO